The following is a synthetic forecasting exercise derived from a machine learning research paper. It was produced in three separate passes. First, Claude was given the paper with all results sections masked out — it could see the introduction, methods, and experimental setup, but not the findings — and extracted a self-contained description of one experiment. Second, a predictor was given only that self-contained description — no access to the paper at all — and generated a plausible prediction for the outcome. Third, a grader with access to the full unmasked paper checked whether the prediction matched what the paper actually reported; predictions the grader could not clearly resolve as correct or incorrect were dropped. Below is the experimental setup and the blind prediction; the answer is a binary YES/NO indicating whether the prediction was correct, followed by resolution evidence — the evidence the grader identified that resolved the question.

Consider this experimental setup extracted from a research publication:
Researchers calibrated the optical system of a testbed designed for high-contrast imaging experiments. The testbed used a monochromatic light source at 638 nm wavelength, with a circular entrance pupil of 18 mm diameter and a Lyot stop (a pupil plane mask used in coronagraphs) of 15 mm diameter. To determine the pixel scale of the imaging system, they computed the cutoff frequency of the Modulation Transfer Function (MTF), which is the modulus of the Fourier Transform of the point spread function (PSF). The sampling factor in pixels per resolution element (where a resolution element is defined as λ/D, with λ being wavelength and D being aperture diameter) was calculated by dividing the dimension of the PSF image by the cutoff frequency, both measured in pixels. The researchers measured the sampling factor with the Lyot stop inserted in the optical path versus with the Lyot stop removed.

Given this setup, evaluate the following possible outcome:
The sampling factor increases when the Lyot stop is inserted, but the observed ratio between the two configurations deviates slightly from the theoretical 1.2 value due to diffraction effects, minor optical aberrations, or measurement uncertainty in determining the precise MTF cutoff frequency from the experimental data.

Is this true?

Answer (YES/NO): NO